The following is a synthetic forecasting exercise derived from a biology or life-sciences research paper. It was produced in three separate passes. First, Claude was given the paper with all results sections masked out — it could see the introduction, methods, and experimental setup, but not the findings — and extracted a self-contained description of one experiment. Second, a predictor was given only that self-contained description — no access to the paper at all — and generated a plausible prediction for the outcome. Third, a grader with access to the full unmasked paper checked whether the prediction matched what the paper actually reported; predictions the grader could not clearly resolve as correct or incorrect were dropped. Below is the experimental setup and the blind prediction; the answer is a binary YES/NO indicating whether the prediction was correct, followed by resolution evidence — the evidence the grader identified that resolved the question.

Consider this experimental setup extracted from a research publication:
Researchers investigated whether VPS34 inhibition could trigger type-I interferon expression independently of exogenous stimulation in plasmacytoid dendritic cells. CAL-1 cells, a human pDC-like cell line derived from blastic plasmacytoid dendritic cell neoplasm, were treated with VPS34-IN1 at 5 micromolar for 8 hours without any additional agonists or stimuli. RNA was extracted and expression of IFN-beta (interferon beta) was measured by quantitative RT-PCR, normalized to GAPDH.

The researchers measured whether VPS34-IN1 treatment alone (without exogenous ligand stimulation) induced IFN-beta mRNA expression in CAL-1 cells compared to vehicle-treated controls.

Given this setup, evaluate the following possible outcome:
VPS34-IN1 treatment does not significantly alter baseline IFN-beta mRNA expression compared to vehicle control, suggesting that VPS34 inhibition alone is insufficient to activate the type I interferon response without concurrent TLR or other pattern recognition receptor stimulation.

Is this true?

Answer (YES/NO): NO